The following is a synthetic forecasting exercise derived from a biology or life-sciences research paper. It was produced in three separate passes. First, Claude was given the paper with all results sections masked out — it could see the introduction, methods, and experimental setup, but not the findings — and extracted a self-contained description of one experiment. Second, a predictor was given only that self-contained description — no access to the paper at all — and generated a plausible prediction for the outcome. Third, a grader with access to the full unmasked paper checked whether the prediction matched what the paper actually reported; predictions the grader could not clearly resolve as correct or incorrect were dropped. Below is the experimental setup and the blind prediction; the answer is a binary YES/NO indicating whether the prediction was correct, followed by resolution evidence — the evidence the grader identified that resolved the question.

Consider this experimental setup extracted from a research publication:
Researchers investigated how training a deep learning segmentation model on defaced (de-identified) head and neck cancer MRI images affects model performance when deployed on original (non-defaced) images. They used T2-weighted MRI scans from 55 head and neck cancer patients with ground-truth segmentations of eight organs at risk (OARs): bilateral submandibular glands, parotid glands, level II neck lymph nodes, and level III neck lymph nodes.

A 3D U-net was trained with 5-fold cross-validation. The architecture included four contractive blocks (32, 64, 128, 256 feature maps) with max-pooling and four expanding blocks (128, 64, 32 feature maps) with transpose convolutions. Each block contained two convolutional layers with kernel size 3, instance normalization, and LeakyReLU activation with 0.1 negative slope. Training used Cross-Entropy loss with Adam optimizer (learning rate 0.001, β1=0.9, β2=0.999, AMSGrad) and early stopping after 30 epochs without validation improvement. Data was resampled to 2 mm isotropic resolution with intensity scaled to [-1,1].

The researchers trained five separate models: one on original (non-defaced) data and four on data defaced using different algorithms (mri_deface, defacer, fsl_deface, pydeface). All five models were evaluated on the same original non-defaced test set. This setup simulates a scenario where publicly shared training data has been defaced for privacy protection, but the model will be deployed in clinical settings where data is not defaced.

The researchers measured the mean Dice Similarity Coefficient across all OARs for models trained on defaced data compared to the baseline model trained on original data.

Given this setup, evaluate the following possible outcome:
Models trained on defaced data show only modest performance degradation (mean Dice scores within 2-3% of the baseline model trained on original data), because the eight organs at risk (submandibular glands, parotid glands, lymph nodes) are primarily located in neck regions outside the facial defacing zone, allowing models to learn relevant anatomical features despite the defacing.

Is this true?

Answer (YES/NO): NO